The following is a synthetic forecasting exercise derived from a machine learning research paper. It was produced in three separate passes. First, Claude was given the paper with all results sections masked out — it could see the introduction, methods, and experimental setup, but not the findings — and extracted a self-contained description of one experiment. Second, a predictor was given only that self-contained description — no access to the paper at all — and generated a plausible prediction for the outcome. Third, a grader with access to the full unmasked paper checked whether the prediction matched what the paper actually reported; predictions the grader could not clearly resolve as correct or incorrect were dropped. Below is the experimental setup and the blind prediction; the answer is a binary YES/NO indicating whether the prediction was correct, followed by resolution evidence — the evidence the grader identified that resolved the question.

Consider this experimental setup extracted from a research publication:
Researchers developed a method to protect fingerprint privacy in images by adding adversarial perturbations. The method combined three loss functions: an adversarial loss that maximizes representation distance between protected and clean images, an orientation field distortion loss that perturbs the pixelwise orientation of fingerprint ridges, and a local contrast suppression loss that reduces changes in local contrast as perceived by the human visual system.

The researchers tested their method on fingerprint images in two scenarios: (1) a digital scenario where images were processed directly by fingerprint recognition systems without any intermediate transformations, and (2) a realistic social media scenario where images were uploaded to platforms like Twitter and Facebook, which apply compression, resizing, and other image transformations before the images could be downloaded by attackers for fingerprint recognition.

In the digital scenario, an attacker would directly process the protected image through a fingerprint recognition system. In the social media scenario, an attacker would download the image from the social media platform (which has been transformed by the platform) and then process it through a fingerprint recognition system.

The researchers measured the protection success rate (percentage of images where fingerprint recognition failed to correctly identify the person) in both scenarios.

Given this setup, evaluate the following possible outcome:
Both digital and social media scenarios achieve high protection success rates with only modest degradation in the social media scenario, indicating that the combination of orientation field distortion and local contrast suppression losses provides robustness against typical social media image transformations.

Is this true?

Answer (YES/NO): NO